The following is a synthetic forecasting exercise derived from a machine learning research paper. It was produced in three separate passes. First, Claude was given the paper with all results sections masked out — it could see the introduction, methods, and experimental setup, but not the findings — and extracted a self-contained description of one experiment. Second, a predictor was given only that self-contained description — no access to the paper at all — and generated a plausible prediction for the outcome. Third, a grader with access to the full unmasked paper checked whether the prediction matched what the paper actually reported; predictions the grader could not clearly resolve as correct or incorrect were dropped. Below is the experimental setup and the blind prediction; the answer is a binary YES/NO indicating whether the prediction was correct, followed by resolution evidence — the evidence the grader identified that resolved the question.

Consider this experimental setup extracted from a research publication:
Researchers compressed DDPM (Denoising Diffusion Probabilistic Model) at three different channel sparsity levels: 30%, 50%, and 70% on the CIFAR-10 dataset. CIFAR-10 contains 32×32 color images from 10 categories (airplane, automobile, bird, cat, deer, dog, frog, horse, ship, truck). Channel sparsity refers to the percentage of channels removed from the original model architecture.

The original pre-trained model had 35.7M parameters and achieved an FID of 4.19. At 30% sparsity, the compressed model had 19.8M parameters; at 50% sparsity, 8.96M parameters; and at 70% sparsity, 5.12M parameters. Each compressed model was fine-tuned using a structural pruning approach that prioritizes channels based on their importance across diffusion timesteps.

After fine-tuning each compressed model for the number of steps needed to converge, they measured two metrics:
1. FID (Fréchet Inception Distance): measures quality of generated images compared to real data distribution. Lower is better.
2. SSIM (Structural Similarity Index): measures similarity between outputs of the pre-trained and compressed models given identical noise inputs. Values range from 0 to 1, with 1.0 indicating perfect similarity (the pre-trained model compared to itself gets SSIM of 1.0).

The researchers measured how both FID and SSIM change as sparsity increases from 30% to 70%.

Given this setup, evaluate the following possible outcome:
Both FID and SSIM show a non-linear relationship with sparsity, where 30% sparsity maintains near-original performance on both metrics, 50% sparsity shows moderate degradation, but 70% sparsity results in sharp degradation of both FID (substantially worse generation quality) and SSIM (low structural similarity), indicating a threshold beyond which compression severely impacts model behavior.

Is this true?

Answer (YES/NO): NO